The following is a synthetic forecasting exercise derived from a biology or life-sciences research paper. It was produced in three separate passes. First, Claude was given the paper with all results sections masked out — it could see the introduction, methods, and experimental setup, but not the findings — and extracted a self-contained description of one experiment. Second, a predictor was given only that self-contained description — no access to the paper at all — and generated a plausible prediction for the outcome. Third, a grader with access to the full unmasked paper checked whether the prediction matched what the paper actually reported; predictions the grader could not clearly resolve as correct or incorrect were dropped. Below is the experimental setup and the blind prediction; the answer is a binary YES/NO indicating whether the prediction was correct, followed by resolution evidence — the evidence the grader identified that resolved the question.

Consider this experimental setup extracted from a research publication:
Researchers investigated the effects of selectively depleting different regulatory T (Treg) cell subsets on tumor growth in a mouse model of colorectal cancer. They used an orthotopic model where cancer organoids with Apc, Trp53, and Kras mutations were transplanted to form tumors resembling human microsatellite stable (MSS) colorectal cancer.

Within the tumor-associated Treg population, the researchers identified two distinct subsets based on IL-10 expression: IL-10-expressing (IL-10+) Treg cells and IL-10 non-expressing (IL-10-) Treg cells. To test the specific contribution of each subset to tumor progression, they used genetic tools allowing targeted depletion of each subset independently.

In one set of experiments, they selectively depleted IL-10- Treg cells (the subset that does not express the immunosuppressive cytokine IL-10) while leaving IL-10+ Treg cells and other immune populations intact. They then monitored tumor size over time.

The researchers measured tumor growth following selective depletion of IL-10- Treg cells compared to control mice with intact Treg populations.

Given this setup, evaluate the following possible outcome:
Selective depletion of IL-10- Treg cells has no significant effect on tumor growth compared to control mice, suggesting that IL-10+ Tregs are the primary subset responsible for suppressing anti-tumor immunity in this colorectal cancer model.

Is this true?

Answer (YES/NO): NO